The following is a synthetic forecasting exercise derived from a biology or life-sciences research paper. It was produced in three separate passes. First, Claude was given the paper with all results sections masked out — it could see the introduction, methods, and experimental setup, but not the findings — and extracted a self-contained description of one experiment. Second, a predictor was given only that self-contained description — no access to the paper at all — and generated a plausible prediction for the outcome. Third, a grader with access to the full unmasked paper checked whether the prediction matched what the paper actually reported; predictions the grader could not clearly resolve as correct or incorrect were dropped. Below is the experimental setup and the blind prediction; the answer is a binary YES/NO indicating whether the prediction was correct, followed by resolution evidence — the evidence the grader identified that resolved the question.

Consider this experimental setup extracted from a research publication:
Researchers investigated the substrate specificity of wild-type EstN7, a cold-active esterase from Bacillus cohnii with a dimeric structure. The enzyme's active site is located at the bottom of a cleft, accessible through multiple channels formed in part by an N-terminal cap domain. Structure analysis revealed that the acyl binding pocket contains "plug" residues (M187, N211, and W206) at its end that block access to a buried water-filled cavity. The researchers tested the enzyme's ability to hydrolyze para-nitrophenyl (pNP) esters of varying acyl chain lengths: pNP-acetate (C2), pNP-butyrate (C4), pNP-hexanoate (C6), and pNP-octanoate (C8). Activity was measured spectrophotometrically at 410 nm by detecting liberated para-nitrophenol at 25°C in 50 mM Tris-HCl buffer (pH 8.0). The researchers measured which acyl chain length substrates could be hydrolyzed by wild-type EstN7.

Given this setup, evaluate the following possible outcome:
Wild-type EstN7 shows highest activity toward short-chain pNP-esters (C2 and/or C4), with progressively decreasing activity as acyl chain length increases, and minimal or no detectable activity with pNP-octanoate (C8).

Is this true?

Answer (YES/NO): YES